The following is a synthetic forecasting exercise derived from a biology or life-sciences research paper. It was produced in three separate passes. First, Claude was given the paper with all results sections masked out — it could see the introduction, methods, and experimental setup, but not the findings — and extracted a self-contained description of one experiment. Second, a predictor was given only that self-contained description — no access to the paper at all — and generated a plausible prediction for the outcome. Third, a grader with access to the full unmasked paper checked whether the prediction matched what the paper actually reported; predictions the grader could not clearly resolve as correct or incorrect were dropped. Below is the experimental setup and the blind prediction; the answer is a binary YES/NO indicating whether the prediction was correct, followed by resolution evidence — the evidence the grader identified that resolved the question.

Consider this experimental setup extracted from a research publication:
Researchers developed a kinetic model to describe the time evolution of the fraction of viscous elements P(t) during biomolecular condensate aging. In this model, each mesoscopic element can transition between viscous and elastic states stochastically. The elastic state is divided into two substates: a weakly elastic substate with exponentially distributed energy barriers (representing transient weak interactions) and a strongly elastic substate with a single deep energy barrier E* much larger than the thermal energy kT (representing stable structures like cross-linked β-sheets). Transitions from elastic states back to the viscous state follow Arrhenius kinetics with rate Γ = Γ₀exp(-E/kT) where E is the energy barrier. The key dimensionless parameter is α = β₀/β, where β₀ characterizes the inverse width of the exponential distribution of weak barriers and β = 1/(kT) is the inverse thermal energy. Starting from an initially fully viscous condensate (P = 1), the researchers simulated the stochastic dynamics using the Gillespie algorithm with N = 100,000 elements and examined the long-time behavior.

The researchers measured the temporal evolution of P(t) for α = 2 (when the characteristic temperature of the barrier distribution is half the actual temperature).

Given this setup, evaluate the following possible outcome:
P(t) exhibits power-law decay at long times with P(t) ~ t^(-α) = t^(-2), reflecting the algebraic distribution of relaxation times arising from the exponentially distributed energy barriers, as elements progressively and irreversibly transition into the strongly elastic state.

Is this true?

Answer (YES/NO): NO